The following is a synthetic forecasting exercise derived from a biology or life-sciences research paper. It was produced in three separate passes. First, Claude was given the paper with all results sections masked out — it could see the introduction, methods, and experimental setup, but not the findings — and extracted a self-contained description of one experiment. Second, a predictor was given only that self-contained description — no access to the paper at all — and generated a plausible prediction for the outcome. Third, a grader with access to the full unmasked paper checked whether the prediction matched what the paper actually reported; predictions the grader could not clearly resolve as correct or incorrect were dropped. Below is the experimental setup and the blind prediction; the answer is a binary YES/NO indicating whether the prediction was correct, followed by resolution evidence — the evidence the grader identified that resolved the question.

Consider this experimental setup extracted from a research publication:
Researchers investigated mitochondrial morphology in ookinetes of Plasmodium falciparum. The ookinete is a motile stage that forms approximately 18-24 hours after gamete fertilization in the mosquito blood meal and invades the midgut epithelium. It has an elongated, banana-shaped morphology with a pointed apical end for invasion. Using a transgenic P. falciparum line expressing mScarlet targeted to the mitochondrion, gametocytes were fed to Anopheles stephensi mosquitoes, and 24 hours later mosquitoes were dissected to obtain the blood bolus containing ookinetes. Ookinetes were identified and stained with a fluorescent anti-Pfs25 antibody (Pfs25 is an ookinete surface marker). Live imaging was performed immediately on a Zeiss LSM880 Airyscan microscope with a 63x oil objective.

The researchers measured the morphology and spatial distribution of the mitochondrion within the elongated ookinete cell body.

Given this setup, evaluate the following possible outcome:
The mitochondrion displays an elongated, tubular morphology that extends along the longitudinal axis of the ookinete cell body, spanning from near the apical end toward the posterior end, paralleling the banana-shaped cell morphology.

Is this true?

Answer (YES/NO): NO